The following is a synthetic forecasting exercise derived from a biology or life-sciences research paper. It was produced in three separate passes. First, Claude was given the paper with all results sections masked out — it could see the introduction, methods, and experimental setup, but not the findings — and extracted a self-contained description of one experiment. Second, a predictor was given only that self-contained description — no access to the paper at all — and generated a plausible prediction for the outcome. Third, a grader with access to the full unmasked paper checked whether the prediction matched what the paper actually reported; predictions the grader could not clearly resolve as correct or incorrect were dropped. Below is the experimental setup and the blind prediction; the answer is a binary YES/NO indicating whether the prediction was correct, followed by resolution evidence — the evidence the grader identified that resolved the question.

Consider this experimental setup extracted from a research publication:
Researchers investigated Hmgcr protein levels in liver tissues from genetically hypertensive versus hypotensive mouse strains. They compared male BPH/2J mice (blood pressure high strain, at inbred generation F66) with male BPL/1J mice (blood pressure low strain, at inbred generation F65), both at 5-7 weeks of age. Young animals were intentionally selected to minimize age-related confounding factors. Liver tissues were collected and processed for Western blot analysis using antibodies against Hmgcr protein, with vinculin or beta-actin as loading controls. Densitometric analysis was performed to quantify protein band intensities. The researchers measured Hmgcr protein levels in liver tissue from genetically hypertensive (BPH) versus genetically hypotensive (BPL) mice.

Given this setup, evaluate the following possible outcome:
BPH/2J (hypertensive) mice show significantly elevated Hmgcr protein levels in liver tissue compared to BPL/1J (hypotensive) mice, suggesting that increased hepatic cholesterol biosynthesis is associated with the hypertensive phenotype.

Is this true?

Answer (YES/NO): YES